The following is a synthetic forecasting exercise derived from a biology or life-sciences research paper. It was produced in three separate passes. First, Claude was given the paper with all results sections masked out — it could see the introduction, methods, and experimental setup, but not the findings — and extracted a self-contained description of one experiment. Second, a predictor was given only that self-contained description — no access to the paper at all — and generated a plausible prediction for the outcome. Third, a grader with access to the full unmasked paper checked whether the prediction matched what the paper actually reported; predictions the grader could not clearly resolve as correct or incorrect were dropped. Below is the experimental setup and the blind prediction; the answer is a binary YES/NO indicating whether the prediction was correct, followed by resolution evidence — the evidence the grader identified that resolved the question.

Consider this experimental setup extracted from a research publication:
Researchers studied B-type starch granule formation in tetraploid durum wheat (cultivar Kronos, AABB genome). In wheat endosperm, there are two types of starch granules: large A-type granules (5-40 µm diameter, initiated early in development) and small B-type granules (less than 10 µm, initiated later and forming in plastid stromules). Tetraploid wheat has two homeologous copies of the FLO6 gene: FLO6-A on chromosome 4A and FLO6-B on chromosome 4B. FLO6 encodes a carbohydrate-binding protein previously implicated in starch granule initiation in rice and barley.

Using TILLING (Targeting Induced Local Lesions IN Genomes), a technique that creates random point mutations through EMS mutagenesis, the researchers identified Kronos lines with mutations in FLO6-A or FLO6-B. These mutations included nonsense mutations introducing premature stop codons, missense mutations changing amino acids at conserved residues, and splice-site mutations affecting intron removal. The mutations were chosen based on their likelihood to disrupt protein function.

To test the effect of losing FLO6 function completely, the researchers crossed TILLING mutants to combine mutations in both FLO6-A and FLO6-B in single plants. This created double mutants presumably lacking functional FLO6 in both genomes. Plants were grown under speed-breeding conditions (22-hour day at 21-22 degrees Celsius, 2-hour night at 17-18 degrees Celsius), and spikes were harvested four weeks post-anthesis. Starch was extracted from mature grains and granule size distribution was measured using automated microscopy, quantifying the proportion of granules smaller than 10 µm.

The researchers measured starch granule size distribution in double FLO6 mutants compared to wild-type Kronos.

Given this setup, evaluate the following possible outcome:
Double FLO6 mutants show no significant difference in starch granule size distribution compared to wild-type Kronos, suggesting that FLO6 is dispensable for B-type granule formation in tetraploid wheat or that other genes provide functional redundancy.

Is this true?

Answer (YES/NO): NO